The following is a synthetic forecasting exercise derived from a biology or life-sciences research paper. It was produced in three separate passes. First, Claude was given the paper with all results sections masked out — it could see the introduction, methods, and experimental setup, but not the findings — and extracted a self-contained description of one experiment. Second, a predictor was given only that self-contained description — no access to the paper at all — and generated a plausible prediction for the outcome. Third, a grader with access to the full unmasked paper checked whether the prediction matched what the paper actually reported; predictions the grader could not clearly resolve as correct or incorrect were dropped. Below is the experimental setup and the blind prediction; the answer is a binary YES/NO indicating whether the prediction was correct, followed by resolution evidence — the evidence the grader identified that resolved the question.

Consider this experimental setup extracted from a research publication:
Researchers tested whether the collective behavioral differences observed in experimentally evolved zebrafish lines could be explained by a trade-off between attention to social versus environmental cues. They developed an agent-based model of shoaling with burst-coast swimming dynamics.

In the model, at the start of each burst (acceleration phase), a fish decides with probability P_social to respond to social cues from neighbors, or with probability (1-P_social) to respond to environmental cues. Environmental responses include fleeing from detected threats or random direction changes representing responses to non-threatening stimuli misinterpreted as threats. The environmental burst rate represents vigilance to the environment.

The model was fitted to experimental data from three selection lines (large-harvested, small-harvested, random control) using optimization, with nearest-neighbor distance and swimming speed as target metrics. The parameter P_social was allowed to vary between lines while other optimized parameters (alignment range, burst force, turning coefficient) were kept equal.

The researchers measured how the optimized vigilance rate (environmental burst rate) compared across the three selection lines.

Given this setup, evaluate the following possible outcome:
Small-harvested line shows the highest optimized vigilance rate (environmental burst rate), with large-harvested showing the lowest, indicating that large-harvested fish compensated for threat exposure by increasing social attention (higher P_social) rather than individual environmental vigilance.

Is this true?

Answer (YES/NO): NO